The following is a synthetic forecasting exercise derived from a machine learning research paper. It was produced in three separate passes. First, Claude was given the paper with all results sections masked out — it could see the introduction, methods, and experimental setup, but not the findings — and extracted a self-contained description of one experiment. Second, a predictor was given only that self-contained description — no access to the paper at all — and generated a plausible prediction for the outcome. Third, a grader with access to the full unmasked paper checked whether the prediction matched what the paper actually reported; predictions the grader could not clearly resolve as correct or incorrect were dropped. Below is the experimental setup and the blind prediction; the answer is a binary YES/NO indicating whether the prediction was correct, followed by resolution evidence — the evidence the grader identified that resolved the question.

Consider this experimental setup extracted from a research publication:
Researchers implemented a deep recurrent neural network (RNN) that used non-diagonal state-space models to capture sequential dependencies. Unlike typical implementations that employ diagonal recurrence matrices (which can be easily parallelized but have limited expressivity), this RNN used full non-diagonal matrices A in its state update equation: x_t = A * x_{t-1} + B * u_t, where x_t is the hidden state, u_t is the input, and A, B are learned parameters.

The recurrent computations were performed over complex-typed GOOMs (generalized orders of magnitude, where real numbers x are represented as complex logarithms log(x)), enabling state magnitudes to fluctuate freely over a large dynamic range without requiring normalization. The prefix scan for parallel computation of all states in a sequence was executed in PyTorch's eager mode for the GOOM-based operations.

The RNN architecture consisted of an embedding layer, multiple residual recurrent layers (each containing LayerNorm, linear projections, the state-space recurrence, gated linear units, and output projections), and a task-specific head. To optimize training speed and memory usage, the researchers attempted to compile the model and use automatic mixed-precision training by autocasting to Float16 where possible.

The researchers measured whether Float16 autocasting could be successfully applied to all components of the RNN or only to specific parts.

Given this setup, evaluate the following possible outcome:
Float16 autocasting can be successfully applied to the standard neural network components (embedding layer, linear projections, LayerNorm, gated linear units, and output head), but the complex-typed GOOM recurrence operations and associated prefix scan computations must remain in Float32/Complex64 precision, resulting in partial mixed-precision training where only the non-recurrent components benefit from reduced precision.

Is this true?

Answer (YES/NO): YES